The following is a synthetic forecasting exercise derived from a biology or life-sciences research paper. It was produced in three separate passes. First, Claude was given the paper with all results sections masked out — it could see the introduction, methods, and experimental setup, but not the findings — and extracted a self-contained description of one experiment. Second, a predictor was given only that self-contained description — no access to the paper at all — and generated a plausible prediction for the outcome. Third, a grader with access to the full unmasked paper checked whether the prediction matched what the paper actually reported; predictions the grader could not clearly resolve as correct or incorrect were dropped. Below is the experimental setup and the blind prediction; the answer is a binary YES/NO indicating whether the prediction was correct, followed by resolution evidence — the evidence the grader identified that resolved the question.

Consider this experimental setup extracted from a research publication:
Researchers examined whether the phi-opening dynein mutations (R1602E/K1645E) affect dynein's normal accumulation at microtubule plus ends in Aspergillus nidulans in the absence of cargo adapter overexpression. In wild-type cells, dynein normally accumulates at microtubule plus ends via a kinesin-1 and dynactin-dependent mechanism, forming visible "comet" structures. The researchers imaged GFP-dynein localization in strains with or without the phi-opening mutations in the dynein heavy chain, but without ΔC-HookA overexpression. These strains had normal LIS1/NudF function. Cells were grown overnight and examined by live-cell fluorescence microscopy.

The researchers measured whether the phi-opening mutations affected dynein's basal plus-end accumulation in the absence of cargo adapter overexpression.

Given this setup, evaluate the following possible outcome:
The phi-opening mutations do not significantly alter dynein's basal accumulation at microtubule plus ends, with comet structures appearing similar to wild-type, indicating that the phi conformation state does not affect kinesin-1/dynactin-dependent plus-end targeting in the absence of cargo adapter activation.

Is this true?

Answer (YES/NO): NO